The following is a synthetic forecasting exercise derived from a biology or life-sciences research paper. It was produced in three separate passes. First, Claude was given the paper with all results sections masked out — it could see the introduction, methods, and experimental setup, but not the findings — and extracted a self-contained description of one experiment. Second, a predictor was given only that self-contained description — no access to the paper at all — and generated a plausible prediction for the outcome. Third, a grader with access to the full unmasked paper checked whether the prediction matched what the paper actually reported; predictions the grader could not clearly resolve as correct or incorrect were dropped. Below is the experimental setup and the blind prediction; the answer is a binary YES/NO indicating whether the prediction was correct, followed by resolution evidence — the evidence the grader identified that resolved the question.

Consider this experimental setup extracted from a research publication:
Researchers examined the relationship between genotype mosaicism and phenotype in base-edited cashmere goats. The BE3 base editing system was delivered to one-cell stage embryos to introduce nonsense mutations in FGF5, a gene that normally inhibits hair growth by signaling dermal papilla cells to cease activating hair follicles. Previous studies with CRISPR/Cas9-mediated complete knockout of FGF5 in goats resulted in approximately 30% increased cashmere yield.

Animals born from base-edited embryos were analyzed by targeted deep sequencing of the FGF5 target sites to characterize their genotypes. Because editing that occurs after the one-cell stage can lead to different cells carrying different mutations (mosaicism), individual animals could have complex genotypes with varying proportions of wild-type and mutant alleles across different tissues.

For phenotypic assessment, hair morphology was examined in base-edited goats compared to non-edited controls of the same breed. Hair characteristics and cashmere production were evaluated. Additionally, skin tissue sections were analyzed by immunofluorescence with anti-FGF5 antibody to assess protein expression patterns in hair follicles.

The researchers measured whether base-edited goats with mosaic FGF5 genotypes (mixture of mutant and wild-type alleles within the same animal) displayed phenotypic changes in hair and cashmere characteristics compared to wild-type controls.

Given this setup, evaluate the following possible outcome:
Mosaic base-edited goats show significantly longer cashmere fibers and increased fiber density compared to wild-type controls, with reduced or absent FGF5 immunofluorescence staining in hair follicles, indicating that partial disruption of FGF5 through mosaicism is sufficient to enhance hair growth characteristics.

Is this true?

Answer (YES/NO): YES